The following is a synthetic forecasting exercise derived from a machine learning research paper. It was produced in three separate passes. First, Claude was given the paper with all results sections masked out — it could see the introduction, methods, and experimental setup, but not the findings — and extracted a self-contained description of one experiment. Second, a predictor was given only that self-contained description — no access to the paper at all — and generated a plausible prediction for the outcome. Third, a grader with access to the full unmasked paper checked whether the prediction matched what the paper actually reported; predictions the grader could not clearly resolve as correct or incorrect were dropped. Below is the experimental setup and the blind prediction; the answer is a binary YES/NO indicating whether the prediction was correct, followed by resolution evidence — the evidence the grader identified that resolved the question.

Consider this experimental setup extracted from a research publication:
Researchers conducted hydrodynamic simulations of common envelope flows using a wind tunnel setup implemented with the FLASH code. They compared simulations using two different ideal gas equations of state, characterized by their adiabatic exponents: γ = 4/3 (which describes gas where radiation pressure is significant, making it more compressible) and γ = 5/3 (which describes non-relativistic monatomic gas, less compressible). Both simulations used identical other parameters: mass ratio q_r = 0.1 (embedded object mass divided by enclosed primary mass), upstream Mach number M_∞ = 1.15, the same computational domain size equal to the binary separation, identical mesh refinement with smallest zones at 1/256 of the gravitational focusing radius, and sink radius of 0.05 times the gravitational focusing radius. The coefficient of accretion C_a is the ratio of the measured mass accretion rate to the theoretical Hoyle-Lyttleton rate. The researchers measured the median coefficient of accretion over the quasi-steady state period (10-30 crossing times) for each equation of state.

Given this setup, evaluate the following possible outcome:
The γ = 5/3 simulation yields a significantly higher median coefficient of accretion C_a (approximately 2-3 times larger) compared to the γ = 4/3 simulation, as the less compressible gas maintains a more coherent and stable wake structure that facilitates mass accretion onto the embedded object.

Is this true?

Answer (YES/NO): NO